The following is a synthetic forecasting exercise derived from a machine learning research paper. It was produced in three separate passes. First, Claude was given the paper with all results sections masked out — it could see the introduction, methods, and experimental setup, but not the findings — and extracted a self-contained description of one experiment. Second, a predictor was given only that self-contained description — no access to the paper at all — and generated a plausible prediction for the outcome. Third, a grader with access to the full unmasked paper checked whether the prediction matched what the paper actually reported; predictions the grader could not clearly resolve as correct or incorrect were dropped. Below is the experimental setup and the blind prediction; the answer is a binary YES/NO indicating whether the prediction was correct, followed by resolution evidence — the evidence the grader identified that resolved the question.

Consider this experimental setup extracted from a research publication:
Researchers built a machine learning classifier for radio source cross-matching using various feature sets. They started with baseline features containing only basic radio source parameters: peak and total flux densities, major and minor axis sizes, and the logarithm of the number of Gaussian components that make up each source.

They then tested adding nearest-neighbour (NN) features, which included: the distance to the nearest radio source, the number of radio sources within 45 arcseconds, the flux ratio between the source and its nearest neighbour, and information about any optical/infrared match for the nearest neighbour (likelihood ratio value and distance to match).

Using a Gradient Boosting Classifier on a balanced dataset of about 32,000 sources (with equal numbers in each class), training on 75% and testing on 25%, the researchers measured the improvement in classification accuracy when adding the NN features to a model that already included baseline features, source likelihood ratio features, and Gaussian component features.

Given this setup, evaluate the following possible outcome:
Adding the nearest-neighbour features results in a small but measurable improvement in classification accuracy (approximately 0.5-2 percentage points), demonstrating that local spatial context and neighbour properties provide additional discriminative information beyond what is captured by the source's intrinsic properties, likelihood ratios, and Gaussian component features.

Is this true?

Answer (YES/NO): NO